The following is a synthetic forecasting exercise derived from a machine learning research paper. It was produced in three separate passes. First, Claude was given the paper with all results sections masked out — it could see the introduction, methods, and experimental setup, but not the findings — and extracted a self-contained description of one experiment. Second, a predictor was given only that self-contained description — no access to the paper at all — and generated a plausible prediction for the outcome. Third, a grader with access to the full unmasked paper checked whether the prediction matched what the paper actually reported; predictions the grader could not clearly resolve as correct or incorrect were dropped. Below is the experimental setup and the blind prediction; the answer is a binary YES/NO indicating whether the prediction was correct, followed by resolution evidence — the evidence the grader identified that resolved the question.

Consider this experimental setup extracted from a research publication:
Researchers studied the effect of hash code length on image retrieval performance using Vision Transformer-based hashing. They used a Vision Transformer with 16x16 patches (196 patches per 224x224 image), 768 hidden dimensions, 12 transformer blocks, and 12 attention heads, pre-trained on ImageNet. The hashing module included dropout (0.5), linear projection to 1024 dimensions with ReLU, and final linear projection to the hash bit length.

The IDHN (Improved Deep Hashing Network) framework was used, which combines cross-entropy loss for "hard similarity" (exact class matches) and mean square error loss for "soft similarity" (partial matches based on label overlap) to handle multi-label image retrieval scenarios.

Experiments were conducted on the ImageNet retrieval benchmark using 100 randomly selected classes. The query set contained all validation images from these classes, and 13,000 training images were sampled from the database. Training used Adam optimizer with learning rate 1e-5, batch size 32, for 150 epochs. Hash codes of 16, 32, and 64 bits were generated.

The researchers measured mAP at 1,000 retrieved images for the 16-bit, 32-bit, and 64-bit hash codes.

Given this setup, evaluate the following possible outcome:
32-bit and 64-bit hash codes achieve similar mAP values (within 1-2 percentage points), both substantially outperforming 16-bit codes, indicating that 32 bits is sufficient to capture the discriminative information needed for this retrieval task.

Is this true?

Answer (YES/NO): NO